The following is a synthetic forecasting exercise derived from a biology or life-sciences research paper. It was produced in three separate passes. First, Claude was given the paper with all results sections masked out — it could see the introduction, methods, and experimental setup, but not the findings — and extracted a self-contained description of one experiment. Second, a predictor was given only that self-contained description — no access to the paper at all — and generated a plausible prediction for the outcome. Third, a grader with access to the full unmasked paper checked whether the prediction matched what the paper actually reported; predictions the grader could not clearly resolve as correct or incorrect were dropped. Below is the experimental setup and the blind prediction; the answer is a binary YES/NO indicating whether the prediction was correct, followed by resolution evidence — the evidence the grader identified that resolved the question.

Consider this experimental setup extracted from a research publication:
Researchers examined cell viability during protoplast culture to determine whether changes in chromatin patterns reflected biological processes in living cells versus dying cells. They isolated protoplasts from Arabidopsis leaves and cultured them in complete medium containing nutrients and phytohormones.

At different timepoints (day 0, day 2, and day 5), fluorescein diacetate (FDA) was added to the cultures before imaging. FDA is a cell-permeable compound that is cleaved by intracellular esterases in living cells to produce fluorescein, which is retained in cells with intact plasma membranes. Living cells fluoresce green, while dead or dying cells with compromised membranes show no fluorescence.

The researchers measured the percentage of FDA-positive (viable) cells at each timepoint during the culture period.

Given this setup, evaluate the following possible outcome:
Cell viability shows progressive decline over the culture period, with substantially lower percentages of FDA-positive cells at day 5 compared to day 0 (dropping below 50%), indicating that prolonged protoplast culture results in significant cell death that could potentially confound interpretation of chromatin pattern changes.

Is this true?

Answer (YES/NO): NO